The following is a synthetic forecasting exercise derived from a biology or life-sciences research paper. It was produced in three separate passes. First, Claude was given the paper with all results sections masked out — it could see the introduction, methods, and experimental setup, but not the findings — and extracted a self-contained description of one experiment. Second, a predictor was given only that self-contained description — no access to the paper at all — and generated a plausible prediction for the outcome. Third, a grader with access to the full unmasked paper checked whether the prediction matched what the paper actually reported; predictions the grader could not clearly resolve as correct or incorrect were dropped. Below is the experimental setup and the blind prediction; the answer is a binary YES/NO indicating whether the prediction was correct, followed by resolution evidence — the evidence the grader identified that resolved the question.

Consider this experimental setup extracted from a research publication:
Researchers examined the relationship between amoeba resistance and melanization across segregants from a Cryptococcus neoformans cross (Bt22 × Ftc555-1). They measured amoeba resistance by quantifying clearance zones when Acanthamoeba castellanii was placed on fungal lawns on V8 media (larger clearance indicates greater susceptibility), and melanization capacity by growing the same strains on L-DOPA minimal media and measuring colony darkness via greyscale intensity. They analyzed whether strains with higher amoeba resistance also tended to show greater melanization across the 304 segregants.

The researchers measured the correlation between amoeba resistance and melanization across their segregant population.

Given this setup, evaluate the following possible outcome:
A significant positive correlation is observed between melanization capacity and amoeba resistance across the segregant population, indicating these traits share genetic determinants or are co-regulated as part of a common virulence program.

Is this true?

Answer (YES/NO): YES